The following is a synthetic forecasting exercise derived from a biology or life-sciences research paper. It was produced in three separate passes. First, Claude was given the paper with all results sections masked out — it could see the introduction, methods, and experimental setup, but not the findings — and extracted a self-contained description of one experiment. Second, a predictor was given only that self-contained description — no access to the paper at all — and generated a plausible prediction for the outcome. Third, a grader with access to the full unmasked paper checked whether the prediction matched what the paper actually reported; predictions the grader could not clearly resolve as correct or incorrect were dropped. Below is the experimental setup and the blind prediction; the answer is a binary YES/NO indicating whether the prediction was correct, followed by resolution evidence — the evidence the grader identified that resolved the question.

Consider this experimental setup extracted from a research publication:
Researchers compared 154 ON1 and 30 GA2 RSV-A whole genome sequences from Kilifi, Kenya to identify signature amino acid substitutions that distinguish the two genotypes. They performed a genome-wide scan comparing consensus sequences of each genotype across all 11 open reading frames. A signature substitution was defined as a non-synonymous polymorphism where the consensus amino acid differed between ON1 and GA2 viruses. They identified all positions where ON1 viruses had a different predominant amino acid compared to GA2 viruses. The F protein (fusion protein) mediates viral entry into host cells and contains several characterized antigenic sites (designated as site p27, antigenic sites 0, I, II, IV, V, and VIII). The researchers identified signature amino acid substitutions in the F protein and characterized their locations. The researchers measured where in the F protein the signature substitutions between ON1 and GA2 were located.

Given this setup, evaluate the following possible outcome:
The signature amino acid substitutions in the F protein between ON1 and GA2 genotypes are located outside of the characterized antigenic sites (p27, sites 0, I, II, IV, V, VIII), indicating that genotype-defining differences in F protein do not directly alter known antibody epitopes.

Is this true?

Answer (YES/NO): NO